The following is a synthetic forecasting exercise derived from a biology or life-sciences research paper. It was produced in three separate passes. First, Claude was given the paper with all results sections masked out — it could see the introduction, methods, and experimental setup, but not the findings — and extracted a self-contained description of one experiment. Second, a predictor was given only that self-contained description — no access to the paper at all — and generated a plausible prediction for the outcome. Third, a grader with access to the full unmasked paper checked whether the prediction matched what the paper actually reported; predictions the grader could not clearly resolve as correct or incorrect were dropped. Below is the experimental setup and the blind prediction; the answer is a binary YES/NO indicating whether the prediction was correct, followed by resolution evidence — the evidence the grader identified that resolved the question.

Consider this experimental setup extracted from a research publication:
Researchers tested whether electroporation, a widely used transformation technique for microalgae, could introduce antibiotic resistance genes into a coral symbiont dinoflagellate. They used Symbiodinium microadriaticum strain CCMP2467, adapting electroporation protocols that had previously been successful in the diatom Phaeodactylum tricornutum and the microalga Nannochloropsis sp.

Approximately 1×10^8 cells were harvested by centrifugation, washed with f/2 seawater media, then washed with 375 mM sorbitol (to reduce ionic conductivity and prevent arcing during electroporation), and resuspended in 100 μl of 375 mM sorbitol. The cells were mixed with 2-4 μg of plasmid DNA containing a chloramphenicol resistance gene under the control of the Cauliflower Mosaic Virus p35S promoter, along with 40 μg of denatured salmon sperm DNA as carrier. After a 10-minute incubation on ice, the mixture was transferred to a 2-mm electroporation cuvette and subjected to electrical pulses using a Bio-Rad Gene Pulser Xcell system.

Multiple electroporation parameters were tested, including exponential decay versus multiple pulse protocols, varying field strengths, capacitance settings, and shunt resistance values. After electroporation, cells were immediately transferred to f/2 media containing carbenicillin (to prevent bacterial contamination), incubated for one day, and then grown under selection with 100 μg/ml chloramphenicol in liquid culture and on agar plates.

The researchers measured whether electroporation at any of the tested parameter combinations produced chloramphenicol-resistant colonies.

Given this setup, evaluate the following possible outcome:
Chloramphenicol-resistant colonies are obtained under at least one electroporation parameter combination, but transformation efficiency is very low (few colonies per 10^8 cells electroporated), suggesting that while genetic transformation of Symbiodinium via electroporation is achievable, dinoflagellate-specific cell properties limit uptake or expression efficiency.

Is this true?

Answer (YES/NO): NO